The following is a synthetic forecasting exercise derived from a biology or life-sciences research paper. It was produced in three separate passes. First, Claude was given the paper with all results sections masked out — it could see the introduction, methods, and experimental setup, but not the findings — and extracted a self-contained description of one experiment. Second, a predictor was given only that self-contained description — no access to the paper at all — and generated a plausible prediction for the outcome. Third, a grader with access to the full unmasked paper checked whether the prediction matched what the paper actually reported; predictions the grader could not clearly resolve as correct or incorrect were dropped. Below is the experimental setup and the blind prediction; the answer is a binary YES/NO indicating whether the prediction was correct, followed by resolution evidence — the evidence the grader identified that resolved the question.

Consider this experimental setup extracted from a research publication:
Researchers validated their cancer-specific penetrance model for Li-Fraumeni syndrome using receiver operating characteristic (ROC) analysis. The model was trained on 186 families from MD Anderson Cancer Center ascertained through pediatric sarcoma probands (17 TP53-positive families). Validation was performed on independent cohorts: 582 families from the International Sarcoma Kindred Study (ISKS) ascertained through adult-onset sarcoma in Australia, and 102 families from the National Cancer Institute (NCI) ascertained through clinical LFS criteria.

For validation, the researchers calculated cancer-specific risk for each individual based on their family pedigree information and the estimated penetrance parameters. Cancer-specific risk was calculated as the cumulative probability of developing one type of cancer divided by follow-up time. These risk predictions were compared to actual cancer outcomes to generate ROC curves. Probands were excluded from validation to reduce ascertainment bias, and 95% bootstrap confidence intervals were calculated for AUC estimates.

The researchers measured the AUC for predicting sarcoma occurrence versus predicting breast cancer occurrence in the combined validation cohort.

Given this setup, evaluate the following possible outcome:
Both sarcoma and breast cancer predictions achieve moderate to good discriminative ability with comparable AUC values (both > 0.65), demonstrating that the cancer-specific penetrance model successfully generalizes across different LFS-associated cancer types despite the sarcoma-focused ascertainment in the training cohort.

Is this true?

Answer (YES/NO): NO